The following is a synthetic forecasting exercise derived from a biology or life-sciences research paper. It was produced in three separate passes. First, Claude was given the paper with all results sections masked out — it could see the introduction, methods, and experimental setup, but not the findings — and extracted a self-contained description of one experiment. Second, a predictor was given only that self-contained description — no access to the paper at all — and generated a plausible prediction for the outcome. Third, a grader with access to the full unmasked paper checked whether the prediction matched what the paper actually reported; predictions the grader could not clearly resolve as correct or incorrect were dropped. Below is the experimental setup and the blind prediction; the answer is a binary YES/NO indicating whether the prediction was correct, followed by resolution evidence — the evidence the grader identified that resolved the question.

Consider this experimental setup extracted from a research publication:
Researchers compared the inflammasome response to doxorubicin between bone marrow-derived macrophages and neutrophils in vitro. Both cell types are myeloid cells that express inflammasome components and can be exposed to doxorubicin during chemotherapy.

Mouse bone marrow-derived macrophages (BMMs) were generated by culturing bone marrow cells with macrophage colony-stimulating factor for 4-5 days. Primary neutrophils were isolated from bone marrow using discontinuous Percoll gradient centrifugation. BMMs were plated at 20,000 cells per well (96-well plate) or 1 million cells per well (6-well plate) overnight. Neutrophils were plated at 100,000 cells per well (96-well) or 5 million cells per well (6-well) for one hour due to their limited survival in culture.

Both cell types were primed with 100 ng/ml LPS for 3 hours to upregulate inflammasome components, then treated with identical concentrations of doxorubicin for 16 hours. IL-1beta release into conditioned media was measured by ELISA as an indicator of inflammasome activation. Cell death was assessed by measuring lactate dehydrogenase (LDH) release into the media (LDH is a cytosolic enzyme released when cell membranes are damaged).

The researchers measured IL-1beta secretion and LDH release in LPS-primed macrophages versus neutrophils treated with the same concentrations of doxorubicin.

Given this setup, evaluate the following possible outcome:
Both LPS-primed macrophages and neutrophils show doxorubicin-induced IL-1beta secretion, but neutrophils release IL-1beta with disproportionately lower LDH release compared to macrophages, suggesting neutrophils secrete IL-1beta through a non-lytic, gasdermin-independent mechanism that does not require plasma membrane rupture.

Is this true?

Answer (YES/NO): NO